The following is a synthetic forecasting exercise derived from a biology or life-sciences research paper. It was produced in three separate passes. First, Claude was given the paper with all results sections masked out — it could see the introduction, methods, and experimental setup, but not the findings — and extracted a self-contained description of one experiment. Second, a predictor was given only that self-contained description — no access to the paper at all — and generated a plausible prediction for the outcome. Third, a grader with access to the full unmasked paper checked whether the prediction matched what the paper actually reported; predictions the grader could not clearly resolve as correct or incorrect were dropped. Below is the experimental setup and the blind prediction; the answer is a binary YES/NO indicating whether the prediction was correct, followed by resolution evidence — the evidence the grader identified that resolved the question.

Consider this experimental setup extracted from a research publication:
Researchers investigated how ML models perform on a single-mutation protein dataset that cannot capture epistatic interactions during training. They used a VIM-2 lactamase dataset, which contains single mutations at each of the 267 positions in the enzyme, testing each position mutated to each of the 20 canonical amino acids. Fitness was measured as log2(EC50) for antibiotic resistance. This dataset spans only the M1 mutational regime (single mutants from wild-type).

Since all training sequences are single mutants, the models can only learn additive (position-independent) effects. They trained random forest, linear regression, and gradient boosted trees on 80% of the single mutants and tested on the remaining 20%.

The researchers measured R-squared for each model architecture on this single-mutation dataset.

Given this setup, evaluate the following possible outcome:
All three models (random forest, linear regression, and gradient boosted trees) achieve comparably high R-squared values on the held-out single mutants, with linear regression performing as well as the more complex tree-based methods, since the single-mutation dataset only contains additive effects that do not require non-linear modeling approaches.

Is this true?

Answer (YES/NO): NO